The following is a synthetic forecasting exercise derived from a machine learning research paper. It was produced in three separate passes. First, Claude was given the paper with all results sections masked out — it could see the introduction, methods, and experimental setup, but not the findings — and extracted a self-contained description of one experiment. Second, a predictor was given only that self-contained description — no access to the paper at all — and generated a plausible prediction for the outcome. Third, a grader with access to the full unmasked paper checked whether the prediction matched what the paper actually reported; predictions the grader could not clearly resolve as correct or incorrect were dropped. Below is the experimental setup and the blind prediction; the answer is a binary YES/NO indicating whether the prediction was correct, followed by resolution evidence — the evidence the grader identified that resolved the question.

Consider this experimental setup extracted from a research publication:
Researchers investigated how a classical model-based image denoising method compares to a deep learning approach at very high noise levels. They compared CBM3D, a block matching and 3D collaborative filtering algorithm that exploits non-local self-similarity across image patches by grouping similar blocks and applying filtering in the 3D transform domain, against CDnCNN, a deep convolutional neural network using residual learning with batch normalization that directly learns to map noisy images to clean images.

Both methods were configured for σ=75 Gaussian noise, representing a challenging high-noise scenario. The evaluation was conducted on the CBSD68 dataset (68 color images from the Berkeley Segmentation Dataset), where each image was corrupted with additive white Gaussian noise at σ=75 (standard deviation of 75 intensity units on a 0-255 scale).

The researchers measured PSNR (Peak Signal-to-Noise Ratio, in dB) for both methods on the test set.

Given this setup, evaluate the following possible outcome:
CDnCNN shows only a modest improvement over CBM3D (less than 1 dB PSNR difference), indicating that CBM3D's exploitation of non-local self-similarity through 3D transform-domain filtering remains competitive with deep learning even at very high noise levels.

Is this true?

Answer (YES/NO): NO